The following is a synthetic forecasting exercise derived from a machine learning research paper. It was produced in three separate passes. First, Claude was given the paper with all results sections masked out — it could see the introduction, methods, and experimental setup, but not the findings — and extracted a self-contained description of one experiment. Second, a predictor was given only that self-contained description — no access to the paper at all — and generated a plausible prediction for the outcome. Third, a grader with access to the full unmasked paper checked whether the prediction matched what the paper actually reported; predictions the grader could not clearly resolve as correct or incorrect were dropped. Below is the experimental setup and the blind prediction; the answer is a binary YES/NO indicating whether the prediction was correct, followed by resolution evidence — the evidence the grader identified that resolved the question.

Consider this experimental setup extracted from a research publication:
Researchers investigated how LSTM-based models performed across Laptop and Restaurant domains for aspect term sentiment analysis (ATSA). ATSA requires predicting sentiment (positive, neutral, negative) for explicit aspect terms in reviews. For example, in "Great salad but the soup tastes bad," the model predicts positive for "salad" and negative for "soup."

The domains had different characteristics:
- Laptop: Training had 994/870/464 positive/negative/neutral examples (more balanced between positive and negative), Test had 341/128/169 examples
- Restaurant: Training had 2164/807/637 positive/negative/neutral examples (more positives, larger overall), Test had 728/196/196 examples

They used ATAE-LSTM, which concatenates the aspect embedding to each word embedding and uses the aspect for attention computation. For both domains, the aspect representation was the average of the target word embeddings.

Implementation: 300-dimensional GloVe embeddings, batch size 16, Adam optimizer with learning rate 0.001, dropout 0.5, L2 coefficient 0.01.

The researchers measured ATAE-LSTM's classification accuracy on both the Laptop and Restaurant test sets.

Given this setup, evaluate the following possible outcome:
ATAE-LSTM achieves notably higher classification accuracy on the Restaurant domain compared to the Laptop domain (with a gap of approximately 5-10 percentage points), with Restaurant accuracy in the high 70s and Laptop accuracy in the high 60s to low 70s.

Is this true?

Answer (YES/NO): NO